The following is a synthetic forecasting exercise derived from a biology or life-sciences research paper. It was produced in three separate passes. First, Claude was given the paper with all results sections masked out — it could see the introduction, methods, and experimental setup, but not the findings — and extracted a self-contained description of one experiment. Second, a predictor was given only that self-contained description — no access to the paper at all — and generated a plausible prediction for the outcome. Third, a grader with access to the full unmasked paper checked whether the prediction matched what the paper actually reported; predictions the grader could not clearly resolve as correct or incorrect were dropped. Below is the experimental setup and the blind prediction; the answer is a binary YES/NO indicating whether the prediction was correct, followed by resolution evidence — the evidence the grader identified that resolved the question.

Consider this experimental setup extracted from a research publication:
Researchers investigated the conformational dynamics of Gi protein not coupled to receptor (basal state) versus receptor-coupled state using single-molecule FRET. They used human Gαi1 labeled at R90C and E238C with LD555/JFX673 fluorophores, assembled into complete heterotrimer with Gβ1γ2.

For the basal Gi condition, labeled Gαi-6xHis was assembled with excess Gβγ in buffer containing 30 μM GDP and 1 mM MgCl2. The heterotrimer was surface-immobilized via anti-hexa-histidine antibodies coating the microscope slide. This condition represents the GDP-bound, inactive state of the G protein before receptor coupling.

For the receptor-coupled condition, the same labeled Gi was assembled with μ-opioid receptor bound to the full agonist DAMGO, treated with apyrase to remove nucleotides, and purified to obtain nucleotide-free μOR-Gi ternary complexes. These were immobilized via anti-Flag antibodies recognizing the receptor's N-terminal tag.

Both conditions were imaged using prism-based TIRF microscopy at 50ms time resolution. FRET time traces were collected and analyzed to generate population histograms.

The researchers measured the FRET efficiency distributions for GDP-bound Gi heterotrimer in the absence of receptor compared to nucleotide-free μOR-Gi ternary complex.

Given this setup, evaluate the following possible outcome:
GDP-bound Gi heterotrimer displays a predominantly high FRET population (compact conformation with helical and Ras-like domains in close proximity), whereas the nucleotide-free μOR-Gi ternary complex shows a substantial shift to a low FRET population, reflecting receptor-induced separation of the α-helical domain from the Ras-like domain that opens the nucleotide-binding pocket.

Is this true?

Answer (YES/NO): YES